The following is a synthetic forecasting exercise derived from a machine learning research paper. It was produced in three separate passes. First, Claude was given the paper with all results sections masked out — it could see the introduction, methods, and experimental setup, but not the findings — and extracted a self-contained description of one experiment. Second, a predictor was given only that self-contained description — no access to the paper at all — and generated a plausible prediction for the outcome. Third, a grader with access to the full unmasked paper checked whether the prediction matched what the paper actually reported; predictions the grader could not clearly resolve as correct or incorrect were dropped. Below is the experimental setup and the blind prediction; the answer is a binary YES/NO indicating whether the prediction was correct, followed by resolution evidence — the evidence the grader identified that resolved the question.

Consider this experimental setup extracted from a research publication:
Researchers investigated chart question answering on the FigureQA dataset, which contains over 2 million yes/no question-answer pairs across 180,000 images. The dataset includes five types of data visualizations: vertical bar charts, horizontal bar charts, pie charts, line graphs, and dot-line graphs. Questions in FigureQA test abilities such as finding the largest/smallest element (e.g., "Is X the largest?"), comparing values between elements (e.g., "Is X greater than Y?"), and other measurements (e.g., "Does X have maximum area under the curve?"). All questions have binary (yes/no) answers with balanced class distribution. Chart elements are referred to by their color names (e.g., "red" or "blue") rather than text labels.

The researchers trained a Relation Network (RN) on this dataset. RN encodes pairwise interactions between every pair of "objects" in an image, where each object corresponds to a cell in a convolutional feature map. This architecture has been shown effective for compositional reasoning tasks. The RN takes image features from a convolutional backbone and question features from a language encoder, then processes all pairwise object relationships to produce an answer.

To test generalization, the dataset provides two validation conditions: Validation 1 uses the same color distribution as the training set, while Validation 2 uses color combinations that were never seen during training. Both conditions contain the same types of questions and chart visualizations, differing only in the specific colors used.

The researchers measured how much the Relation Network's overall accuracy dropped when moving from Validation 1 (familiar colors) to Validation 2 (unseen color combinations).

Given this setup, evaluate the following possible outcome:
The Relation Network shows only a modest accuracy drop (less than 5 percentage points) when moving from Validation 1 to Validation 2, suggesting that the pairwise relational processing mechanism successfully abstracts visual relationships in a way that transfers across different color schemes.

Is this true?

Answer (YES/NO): YES